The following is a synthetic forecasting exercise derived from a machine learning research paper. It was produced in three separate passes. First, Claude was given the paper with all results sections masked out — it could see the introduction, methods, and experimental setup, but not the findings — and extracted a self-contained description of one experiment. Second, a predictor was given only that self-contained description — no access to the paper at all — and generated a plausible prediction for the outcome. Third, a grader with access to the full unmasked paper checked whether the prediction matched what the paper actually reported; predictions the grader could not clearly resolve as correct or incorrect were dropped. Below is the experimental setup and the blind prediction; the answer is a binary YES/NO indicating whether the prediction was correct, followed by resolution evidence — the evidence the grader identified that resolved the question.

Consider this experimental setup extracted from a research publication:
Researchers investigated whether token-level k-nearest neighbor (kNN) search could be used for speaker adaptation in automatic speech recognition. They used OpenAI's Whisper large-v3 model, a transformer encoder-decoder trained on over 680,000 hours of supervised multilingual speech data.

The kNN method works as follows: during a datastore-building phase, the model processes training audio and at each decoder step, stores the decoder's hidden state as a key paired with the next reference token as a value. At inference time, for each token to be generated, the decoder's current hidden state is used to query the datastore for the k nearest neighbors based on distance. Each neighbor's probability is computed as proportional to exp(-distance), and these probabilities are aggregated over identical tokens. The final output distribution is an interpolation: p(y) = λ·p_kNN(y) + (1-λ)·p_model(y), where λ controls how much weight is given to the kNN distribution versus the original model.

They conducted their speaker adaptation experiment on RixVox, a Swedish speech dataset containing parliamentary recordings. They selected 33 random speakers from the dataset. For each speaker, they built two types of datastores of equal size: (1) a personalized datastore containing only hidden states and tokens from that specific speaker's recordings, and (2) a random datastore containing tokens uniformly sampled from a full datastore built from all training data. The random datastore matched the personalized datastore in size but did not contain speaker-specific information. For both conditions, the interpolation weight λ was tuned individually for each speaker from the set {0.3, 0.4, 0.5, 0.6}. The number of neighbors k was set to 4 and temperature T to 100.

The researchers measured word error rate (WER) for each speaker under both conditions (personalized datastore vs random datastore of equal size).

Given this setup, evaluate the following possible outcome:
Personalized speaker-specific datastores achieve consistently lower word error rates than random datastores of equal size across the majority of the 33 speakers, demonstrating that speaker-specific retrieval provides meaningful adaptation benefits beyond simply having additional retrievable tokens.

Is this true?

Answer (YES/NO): NO